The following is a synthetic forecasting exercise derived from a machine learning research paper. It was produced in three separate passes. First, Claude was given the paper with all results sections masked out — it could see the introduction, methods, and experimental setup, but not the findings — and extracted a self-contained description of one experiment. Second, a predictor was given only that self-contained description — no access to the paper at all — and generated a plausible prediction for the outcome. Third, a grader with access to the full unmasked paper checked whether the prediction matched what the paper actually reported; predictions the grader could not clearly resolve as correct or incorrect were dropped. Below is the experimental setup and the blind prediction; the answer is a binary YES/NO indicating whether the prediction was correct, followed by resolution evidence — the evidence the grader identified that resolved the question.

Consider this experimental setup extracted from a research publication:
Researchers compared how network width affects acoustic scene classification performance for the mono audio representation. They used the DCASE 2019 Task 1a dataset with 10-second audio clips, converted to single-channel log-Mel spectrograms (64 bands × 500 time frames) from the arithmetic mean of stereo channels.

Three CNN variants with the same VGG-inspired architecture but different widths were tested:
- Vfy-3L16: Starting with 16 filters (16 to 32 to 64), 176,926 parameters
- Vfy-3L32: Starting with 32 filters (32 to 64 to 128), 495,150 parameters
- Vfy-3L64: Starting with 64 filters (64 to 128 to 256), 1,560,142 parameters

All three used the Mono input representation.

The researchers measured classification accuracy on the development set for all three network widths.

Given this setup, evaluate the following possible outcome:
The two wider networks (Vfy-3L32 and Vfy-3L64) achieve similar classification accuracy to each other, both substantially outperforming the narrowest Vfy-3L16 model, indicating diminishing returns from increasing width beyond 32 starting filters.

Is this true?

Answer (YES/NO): NO